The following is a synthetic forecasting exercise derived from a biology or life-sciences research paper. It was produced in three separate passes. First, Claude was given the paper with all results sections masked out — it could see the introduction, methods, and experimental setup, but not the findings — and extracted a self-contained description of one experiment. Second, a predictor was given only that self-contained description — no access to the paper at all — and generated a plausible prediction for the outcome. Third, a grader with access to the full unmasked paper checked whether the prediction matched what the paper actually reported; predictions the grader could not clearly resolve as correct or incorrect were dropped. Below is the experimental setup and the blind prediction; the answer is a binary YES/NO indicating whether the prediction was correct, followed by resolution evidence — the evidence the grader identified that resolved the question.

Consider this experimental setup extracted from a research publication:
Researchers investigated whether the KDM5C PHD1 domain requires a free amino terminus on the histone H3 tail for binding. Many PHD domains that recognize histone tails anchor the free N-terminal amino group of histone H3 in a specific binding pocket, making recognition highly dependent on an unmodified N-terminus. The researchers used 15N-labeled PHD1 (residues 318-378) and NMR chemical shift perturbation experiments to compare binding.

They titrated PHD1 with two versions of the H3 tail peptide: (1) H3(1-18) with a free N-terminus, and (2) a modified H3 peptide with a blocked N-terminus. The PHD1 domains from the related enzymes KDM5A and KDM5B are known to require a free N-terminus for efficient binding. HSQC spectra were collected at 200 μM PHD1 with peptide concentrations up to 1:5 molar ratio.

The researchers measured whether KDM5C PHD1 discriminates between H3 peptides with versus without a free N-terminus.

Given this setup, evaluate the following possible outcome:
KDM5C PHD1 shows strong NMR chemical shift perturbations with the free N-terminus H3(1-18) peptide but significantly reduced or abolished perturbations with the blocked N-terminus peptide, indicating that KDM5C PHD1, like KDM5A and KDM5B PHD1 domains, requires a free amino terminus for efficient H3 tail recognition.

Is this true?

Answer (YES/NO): NO